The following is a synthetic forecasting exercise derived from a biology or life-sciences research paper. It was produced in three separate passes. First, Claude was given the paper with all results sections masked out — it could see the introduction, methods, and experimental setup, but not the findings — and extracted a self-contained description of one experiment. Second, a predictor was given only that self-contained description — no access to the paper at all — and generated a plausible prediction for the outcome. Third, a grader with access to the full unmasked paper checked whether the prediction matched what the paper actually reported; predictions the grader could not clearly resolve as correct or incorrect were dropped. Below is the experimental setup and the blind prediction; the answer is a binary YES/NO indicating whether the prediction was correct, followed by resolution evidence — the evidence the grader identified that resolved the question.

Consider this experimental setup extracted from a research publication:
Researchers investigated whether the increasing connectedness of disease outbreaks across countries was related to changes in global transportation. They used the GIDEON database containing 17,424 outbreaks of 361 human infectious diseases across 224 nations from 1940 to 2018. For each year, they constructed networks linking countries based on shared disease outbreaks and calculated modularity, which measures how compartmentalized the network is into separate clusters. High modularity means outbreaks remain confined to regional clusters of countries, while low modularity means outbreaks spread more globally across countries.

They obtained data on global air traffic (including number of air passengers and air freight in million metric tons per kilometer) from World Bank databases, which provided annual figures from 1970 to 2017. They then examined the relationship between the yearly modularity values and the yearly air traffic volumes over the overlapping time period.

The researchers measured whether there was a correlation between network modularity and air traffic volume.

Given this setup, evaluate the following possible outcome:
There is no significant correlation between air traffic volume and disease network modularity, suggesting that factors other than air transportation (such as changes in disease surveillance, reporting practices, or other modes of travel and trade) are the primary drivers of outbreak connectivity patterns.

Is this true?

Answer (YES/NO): NO